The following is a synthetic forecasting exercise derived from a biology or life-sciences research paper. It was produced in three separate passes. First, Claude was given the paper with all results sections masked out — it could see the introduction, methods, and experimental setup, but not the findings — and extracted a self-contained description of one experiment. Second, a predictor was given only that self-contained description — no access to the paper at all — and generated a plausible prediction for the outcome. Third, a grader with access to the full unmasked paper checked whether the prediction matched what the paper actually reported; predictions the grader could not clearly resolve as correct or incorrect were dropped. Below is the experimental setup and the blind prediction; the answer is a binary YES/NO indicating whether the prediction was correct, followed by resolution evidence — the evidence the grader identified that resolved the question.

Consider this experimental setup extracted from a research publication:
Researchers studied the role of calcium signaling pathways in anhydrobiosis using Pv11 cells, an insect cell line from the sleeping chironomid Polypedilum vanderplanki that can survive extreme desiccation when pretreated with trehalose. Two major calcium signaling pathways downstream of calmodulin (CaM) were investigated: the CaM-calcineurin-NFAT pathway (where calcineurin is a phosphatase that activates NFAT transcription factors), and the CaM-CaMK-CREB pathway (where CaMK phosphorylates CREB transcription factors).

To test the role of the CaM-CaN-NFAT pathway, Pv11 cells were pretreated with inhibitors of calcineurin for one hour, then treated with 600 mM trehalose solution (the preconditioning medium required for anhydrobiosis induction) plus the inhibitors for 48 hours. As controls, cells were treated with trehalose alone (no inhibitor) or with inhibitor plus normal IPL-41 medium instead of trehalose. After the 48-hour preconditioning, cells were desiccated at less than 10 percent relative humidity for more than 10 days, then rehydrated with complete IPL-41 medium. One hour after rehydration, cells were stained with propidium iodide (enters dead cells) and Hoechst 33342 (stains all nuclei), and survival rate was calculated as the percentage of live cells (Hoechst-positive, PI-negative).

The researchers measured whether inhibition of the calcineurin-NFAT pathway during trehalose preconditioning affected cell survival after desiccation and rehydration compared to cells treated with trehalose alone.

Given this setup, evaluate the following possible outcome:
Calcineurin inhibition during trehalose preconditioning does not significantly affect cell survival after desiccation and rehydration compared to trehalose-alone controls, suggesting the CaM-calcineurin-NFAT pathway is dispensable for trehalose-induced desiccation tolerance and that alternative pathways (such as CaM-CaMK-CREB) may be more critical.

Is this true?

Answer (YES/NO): NO